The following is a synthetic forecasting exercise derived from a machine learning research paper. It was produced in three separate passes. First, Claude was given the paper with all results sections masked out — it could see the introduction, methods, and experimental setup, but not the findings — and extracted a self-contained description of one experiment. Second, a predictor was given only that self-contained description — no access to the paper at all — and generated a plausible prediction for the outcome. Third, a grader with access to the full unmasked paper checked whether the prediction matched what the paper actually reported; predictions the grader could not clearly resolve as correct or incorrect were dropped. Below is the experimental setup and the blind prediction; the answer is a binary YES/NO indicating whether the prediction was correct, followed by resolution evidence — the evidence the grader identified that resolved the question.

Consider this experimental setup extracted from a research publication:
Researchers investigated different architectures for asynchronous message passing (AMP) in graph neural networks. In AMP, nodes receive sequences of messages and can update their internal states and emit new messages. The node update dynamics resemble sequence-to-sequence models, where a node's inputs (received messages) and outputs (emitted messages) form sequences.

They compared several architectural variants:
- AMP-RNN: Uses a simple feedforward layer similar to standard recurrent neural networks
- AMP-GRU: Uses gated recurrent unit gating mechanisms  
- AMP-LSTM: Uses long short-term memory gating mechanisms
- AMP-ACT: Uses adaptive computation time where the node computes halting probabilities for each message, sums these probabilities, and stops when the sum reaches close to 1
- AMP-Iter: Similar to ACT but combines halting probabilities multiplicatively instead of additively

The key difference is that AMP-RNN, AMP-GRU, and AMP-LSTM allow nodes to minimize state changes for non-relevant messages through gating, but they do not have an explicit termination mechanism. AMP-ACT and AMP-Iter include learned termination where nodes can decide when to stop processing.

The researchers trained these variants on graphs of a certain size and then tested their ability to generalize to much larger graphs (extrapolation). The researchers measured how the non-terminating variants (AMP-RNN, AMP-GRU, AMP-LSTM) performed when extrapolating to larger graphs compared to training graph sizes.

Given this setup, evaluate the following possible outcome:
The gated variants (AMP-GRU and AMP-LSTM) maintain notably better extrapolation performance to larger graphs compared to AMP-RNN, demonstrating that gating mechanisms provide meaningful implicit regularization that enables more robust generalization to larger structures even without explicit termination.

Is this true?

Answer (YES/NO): NO